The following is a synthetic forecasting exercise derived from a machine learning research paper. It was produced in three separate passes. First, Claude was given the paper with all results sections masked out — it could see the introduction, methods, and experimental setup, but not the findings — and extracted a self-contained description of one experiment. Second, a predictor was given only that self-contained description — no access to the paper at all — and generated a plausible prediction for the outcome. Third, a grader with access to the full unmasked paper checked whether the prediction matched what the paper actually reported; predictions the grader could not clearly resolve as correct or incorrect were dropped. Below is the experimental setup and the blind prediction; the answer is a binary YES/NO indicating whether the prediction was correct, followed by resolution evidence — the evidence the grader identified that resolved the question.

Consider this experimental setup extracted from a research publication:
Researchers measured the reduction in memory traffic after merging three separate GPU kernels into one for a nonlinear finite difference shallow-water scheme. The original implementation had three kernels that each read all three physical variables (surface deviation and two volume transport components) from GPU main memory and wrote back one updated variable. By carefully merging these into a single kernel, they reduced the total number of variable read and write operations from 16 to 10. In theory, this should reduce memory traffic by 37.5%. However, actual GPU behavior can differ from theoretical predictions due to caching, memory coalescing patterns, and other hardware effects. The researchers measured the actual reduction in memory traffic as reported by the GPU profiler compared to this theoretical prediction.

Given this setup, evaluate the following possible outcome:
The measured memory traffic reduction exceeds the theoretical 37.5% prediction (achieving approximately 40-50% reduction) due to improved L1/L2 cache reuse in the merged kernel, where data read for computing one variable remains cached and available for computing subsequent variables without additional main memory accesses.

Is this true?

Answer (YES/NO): NO